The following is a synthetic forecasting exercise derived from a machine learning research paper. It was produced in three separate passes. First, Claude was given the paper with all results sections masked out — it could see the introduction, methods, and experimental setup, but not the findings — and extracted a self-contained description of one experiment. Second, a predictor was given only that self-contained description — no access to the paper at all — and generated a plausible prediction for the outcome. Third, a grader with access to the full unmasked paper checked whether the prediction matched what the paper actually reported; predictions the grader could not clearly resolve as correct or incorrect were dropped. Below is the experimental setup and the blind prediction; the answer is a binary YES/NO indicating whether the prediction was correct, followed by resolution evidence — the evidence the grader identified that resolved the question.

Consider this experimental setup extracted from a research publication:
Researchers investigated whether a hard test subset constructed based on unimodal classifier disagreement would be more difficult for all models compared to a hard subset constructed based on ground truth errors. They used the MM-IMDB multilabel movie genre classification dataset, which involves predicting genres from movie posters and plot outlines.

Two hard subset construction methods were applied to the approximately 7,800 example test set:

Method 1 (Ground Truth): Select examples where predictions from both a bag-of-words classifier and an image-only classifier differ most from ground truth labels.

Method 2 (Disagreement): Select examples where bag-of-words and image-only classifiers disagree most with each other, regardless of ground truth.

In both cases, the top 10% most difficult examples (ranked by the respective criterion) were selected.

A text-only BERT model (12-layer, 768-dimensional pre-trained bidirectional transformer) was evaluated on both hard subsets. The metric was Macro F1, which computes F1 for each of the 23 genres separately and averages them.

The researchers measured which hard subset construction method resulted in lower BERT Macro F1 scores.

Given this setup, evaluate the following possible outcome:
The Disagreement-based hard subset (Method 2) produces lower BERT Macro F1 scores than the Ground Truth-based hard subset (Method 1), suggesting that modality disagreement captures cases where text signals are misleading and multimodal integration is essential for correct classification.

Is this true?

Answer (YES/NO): YES